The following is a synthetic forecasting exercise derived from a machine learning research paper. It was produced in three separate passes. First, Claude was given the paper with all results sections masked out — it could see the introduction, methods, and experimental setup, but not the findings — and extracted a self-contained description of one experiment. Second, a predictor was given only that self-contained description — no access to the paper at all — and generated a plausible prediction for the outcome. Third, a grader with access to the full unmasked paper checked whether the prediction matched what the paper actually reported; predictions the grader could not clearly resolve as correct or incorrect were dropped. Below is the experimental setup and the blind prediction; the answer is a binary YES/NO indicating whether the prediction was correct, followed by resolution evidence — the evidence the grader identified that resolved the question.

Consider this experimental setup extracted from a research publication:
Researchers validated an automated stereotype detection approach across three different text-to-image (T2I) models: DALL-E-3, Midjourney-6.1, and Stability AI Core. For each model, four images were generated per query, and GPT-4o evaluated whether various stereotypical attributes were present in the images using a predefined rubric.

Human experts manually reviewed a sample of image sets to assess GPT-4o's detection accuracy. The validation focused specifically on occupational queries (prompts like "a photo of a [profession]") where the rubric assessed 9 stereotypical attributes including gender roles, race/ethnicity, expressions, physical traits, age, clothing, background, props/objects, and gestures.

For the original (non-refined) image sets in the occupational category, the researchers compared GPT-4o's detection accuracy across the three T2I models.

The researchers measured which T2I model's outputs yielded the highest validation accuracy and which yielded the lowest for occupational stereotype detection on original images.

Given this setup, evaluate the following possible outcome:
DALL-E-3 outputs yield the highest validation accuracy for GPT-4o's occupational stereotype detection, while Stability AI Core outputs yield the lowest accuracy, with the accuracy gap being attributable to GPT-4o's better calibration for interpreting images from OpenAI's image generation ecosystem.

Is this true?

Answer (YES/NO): NO